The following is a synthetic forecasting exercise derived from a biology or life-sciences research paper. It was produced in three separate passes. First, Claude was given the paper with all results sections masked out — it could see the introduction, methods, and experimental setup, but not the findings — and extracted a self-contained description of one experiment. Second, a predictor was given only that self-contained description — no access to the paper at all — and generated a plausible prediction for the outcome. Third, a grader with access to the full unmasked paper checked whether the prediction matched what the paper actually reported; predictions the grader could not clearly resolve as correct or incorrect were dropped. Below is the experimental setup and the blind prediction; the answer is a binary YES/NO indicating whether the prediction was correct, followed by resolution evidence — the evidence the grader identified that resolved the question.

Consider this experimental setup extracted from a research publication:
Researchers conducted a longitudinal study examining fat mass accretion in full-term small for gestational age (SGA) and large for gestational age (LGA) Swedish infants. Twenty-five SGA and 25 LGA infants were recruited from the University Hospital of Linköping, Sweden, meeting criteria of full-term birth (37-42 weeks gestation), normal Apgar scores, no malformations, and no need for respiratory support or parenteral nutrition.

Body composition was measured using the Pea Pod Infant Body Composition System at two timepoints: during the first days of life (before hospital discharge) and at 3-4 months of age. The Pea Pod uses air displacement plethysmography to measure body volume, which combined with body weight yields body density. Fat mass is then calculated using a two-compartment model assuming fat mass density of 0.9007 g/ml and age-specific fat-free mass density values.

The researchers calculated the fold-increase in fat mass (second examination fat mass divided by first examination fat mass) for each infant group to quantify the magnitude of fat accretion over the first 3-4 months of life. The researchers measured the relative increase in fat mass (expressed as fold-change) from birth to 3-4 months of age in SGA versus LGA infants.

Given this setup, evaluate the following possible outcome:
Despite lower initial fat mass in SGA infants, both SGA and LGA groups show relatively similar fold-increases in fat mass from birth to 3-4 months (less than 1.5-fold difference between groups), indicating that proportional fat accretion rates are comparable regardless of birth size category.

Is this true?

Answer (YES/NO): NO